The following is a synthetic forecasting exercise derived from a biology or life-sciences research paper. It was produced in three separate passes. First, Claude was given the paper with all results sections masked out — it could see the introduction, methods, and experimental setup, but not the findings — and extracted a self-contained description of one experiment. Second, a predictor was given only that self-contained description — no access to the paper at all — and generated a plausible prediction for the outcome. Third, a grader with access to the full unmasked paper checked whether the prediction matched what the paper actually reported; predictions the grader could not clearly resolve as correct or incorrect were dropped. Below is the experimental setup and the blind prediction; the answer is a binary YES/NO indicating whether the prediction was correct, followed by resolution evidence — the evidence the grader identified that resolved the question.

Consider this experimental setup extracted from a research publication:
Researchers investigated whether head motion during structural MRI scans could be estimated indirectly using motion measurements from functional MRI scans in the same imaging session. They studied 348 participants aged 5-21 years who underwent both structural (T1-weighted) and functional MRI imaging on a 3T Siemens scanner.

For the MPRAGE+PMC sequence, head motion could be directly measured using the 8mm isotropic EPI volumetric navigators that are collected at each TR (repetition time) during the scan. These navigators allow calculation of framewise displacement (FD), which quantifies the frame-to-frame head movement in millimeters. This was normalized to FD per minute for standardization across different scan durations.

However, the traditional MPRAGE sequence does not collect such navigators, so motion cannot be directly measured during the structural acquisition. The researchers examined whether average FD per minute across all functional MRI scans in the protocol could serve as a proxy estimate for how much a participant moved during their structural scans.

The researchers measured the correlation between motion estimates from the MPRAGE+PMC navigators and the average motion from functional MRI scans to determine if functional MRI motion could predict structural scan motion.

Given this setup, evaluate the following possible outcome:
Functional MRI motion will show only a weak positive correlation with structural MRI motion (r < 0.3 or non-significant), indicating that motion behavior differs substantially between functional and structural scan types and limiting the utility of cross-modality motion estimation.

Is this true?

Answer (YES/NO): NO